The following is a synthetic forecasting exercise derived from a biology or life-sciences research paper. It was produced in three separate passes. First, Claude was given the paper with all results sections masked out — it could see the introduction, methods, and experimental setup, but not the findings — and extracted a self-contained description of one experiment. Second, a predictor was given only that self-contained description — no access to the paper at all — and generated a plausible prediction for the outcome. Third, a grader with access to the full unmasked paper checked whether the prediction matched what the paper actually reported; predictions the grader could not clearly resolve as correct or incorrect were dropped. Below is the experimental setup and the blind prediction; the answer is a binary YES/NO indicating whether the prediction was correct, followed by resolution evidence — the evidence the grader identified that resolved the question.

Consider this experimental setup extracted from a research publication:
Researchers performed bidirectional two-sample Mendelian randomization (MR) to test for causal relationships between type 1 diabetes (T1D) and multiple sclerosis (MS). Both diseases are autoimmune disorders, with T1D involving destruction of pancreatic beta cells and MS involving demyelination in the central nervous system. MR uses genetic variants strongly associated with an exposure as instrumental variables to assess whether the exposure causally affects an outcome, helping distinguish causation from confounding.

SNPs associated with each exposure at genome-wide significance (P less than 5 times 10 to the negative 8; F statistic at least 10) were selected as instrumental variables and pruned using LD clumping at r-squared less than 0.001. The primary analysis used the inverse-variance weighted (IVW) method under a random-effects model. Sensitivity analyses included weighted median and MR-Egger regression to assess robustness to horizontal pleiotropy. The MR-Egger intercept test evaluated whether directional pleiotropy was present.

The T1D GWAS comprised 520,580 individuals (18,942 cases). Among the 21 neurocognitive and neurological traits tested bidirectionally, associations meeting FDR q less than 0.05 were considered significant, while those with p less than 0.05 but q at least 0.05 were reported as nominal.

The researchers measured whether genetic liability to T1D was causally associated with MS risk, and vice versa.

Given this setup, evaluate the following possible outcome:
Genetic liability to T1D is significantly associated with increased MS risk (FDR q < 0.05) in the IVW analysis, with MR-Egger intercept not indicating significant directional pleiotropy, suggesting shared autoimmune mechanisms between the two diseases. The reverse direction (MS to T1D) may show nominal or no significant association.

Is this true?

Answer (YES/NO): NO